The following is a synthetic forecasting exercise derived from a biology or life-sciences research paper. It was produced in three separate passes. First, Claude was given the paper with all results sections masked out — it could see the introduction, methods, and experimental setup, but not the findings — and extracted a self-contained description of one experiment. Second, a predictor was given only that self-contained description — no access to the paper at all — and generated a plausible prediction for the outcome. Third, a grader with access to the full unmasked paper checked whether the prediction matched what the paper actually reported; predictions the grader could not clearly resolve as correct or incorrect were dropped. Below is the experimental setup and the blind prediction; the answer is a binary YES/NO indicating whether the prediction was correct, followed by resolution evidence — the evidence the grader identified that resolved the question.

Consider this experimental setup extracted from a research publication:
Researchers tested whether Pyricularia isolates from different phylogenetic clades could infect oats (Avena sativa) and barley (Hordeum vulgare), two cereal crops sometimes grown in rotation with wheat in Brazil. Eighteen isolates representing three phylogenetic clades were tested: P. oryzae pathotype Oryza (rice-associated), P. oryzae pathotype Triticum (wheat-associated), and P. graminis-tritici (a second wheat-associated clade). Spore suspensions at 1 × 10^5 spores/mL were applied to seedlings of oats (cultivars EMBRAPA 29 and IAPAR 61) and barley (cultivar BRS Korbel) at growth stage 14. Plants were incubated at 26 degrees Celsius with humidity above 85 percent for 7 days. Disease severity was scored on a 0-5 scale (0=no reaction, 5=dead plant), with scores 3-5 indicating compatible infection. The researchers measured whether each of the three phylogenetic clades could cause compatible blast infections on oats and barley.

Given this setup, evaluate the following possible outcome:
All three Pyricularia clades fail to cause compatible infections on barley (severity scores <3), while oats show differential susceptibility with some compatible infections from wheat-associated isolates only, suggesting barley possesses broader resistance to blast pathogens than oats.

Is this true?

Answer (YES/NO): NO